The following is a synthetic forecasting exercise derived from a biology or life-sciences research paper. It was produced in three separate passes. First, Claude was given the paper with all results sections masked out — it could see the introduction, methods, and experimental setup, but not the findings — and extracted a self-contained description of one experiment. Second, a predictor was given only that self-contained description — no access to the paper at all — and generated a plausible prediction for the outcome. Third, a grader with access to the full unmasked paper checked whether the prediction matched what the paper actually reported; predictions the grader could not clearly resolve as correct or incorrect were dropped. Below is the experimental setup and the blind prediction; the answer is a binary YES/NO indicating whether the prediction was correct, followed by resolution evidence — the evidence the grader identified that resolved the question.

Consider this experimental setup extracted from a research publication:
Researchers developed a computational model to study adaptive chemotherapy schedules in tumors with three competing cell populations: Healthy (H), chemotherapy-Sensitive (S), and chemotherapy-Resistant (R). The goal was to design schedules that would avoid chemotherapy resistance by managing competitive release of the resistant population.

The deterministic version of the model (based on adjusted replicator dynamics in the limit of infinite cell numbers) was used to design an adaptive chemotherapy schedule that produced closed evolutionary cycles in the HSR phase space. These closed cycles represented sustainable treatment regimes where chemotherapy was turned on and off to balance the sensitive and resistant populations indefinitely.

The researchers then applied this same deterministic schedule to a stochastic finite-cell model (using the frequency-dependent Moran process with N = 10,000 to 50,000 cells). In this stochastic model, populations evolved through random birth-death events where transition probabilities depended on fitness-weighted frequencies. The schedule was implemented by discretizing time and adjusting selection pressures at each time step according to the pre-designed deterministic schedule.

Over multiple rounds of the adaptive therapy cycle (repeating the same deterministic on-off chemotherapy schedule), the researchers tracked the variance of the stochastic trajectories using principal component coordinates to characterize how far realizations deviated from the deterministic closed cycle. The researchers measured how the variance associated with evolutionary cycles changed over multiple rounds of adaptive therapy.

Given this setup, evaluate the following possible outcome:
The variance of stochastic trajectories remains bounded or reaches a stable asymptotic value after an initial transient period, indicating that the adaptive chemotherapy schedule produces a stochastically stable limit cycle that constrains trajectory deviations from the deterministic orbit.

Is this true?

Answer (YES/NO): NO